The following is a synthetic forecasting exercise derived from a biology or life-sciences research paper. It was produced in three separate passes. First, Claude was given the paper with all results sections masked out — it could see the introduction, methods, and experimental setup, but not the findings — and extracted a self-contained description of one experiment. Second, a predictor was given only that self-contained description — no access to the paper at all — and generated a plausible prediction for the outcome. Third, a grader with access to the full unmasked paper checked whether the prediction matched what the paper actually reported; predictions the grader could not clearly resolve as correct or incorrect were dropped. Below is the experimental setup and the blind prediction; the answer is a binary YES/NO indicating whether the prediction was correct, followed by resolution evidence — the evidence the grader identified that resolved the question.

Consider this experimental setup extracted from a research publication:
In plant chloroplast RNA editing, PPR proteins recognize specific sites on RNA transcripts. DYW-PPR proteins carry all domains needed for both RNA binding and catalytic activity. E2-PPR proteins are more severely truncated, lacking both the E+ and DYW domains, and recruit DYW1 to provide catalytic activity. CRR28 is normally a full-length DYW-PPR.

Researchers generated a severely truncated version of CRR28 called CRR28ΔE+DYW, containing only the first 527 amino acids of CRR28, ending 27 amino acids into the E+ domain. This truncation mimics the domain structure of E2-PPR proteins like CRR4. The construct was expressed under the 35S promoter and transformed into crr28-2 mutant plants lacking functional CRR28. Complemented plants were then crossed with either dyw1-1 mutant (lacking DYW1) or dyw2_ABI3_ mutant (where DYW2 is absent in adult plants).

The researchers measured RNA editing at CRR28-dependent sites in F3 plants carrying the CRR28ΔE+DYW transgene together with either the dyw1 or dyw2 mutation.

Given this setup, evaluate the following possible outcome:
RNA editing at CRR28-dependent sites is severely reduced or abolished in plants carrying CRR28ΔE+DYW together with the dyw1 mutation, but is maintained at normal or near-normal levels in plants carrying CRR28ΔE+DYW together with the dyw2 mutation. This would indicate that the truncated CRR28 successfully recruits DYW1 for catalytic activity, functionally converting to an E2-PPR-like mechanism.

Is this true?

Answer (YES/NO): YES